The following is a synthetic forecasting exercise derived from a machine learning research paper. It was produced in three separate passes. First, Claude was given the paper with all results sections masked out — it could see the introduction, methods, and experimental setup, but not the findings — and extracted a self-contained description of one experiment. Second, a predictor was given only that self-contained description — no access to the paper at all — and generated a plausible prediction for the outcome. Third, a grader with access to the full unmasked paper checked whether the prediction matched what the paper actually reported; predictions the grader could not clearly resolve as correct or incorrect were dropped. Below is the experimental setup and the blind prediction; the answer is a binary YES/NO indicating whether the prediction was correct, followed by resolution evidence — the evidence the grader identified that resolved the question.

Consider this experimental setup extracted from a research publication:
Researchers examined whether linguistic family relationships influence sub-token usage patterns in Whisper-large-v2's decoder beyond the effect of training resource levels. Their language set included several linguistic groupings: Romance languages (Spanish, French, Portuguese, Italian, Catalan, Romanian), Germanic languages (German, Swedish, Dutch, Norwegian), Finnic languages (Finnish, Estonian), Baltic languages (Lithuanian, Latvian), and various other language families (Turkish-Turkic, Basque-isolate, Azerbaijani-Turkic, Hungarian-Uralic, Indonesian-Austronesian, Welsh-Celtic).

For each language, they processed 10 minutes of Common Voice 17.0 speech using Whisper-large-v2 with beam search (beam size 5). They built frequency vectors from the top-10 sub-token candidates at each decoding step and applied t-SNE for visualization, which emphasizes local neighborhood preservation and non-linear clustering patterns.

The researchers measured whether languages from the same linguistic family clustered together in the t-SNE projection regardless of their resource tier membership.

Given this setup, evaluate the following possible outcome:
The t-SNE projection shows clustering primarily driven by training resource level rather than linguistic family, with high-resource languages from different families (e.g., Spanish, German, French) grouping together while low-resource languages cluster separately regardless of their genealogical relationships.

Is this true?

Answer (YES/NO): NO